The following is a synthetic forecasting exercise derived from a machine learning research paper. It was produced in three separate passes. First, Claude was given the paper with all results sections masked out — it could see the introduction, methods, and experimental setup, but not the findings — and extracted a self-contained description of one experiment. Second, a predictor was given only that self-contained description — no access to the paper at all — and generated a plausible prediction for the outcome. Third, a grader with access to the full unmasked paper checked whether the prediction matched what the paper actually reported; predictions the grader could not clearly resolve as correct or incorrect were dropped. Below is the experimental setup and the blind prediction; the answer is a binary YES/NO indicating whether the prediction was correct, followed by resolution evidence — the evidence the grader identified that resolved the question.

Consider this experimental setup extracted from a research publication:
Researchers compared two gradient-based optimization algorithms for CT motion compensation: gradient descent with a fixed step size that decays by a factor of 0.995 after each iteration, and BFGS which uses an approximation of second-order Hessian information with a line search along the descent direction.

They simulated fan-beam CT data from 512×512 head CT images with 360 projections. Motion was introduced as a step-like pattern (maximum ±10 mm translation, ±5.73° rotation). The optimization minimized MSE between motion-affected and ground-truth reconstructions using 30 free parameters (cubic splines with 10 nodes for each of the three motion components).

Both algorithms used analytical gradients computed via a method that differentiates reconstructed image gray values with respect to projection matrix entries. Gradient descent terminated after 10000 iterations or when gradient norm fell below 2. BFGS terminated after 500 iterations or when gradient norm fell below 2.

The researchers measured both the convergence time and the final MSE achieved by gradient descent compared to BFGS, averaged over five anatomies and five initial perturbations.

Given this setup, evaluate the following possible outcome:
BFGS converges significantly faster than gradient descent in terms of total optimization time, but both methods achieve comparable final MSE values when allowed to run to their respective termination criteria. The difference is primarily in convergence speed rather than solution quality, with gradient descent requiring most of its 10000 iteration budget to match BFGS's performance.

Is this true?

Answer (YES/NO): NO